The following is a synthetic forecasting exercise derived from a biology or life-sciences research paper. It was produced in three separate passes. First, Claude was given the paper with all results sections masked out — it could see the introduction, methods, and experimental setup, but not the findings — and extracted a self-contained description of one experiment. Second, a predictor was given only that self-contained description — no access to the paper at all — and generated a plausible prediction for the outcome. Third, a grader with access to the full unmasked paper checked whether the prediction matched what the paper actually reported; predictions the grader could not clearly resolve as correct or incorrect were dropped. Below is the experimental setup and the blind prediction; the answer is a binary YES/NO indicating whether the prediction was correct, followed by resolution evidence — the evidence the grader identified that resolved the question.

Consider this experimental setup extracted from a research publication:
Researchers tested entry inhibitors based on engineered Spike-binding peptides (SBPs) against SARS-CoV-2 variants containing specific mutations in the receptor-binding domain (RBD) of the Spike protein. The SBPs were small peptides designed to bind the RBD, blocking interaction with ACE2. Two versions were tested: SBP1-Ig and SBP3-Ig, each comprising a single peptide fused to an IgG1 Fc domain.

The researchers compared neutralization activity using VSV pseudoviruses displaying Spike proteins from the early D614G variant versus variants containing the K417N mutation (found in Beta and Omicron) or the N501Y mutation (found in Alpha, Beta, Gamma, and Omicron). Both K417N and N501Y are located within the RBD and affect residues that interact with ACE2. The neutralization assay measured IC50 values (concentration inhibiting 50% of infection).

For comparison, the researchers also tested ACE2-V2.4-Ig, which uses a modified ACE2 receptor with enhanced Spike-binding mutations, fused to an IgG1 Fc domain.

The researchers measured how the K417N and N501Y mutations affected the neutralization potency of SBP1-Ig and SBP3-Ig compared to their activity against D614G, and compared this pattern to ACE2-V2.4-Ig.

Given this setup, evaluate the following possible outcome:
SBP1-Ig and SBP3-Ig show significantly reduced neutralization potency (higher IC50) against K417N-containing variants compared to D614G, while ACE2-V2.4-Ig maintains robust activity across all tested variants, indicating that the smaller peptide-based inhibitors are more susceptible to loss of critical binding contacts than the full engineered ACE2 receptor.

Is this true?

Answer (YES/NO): NO